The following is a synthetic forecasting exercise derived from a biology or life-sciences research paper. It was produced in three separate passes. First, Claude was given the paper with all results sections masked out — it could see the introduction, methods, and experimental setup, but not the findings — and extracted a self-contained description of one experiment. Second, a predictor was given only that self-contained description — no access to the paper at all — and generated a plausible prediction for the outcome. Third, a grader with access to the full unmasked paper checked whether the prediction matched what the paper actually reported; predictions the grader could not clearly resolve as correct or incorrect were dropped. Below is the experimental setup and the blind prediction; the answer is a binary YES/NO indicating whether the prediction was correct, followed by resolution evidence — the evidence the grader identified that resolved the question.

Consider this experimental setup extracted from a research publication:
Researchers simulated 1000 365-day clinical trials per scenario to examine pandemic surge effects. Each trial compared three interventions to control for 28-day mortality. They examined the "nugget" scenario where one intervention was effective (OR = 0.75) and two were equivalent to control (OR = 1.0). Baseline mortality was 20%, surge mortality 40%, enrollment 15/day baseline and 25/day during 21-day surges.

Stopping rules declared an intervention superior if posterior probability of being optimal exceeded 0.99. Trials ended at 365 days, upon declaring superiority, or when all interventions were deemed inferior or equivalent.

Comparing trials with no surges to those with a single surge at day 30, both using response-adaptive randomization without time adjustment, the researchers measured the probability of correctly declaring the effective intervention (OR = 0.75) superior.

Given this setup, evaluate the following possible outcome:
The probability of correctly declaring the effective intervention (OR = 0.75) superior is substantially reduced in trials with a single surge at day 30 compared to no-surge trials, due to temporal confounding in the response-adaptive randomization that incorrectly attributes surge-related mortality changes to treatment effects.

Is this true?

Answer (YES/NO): NO